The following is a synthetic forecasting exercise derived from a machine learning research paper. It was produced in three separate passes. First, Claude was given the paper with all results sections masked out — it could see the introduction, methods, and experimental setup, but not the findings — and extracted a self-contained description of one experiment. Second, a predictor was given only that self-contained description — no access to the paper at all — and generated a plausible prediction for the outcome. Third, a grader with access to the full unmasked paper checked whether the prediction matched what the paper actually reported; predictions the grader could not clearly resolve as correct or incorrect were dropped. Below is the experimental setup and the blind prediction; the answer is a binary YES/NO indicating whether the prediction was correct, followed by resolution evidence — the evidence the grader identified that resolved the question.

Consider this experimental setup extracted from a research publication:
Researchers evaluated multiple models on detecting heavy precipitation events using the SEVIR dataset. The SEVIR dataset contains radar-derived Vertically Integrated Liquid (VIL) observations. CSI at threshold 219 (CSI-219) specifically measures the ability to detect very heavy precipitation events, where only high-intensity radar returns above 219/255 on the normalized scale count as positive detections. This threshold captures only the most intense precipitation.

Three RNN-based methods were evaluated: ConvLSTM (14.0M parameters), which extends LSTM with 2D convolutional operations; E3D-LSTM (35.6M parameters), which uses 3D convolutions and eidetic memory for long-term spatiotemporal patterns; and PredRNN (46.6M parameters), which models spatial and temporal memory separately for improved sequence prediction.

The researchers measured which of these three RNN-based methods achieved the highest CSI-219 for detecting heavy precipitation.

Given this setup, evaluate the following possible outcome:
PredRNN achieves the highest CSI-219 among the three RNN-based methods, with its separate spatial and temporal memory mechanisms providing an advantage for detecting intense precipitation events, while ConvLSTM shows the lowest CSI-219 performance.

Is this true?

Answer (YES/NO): NO